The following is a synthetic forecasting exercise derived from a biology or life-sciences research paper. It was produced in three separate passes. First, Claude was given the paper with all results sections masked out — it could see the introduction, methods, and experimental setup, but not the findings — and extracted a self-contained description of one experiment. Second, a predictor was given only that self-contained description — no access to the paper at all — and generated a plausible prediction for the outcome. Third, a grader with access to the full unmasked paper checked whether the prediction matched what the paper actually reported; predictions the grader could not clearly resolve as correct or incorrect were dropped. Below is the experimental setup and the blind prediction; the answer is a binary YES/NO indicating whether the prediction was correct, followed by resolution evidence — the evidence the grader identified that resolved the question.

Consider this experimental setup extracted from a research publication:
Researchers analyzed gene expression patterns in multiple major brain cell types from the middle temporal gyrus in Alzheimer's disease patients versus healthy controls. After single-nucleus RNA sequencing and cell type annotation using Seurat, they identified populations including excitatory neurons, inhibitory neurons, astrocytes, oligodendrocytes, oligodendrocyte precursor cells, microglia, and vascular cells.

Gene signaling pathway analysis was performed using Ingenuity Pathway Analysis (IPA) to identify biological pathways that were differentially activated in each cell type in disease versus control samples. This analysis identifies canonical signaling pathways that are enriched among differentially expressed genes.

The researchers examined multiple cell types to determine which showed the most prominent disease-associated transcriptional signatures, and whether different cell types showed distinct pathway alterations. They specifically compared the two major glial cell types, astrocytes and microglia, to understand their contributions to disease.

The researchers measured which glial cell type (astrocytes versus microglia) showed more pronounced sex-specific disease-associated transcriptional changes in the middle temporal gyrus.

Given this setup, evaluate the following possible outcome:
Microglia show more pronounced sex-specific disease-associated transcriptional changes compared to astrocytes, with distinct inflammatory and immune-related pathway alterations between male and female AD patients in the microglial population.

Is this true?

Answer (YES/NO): YES